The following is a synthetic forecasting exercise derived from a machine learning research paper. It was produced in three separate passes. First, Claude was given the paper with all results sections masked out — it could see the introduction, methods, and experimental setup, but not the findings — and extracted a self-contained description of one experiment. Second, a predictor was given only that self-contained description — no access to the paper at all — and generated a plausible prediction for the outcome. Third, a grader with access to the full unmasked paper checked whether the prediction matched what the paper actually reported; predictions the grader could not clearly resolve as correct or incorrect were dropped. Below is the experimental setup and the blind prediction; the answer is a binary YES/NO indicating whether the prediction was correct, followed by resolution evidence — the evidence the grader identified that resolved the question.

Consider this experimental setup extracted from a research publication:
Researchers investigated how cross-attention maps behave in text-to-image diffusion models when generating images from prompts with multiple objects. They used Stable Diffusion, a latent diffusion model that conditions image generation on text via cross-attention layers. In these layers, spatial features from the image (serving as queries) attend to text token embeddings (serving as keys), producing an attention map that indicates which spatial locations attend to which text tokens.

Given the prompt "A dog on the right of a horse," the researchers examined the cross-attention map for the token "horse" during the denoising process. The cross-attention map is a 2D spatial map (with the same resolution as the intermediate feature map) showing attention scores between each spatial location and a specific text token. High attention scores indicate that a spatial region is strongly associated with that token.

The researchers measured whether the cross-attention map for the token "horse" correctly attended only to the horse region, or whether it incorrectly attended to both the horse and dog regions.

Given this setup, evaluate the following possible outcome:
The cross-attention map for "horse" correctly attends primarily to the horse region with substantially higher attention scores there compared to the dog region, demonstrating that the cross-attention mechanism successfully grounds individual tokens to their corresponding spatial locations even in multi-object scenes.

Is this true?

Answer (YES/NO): NO